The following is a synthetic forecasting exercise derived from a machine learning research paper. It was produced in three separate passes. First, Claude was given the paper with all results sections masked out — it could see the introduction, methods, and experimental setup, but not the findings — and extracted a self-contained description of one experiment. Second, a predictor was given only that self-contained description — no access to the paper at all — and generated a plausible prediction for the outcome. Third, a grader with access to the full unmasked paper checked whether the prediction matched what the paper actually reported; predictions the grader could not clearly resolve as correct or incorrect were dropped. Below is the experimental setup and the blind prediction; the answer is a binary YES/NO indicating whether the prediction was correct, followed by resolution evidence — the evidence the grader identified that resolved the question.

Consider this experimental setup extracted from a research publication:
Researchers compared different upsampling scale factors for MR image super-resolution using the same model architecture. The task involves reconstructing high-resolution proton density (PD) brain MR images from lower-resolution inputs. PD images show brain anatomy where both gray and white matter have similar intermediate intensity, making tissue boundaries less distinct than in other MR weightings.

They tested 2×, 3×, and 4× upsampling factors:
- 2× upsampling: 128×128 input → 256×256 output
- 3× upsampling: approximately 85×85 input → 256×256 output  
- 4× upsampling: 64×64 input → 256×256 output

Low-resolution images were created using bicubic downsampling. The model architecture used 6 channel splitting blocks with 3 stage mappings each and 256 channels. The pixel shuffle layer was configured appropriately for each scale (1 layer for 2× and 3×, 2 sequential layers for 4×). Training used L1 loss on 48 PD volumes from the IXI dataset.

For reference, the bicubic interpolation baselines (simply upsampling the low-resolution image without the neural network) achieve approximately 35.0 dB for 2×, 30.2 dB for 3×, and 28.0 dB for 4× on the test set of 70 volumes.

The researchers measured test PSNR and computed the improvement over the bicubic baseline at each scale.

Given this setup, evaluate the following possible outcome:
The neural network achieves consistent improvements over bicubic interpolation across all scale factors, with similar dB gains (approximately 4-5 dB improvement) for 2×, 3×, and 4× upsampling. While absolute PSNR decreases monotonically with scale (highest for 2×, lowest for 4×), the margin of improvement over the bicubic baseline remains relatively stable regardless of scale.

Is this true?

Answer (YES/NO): NO